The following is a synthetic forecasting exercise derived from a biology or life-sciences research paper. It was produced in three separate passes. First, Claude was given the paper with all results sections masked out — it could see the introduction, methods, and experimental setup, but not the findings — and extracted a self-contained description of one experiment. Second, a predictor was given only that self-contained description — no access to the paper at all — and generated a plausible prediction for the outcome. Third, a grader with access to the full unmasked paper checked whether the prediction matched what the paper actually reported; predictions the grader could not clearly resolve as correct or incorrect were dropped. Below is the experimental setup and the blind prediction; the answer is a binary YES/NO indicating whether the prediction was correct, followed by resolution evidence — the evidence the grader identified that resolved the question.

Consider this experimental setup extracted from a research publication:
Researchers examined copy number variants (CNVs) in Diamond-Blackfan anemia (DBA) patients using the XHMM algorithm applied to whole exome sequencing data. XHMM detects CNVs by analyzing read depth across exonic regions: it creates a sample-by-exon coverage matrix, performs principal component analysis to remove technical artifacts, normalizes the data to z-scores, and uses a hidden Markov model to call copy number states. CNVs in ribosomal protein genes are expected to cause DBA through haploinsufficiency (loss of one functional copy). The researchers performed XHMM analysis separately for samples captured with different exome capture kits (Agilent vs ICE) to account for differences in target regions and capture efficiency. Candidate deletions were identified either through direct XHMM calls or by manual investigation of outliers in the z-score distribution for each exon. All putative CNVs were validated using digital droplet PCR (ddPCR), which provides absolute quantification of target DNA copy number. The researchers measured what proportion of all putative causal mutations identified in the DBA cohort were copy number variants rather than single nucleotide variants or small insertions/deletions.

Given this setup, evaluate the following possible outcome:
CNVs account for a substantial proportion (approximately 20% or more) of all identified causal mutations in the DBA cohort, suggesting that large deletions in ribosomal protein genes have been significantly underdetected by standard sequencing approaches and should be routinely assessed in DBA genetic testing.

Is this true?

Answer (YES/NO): NO